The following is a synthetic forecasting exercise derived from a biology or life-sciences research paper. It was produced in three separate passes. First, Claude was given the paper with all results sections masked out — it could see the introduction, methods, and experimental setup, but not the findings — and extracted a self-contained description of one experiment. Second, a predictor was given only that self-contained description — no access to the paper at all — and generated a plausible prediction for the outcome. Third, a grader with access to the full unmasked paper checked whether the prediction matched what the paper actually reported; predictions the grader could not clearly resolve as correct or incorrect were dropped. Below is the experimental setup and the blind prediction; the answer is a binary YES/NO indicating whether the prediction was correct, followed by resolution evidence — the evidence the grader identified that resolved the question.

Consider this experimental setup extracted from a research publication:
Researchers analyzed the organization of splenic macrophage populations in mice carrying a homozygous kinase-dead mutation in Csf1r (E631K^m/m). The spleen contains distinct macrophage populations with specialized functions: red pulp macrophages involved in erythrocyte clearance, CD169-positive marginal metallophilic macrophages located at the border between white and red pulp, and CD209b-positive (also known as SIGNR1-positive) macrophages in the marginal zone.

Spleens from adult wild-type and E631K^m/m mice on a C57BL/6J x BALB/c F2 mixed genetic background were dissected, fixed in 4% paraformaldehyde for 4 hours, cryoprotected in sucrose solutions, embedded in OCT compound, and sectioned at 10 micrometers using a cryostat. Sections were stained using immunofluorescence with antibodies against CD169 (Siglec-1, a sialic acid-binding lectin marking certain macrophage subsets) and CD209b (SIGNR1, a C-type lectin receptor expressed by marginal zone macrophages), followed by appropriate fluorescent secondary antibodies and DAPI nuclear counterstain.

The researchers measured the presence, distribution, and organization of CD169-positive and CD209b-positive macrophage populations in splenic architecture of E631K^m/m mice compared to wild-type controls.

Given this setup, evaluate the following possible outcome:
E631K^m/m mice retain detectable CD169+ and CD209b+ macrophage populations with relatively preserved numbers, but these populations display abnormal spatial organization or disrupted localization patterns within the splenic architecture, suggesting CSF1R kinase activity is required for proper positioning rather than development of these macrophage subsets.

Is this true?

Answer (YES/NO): NO